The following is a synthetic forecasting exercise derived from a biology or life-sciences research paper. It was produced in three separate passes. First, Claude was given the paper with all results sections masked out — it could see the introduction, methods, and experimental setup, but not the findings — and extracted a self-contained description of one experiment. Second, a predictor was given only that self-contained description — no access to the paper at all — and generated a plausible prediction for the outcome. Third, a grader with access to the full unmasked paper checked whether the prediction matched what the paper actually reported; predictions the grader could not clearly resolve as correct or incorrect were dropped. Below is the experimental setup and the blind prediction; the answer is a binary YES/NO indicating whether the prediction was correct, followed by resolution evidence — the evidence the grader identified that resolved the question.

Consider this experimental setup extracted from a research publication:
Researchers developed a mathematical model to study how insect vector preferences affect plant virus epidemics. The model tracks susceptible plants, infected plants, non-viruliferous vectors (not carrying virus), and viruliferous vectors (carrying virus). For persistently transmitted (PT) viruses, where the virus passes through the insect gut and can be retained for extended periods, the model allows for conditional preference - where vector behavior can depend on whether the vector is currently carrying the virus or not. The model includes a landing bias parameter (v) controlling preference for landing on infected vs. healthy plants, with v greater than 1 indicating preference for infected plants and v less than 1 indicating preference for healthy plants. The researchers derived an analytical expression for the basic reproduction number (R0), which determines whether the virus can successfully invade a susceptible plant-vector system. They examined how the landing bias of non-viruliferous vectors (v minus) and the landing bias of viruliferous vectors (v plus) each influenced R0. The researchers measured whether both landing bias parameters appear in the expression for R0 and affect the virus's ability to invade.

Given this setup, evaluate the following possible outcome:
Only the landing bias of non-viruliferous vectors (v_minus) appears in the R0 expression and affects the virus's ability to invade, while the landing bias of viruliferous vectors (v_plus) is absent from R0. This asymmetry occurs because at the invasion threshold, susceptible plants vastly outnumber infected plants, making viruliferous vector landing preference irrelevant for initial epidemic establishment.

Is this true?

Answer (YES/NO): YES